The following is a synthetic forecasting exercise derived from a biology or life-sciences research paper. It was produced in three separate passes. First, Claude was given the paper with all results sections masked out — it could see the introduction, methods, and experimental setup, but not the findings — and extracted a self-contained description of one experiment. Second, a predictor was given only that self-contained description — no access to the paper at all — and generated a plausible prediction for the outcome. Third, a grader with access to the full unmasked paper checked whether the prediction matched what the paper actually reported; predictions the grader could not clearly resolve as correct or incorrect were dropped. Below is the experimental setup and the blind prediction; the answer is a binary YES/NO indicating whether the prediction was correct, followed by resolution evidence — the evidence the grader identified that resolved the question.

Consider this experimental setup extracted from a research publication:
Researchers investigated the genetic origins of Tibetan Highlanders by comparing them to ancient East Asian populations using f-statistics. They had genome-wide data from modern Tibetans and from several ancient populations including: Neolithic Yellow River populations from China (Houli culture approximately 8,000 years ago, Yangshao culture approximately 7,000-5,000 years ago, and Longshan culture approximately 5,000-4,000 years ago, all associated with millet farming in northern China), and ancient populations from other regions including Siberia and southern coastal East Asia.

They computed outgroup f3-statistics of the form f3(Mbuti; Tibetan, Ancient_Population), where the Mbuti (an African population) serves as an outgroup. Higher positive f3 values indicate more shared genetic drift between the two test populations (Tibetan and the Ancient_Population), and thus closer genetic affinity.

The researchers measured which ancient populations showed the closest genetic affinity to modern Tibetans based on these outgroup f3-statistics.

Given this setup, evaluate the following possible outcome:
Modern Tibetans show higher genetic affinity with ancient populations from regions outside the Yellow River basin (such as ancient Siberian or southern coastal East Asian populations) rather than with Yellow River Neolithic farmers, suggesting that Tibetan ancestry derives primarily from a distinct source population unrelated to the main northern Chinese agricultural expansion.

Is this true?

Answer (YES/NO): NO